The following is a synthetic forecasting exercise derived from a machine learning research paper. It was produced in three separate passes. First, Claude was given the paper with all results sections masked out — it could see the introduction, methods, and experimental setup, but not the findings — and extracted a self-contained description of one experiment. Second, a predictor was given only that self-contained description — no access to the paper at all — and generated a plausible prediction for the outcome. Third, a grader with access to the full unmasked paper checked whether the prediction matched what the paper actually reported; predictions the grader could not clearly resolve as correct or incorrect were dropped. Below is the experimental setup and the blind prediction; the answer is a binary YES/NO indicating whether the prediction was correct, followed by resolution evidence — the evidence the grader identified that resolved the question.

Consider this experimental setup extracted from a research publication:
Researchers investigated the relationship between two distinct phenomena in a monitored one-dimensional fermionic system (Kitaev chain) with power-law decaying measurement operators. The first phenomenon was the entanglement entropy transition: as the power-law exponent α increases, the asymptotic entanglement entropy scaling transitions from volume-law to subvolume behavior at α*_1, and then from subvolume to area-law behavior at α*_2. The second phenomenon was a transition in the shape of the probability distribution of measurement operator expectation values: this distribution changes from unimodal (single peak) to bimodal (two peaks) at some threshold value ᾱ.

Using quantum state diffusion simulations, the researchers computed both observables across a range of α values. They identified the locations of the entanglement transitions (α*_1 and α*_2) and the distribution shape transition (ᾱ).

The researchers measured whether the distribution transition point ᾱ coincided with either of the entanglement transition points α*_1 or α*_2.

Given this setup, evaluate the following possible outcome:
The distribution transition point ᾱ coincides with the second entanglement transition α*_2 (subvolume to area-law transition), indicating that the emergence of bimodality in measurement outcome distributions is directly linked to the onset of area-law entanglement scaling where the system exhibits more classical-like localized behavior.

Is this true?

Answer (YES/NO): NO